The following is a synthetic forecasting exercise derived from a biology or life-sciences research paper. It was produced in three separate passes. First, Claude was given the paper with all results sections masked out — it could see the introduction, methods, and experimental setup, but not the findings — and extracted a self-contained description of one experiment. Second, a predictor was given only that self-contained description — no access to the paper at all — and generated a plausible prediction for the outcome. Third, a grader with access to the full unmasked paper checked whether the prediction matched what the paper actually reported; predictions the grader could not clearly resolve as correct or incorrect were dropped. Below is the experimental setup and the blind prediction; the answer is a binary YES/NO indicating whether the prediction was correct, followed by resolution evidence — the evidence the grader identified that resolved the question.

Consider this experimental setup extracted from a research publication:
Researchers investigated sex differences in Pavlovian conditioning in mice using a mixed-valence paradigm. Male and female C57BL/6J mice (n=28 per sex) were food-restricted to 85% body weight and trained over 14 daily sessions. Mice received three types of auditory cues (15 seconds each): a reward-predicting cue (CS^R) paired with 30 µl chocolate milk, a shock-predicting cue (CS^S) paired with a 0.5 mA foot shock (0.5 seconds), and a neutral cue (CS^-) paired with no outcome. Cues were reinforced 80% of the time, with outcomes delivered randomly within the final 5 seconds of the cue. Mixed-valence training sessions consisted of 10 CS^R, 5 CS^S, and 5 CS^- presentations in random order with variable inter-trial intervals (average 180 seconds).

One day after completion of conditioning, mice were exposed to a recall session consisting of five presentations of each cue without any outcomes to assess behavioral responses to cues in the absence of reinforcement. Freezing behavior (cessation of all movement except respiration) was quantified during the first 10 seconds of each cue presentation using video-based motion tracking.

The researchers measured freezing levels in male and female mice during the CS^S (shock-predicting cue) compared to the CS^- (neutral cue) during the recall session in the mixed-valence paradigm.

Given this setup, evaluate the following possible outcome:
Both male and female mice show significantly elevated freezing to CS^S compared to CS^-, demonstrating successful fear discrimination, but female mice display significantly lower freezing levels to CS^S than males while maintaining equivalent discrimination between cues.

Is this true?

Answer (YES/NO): NO